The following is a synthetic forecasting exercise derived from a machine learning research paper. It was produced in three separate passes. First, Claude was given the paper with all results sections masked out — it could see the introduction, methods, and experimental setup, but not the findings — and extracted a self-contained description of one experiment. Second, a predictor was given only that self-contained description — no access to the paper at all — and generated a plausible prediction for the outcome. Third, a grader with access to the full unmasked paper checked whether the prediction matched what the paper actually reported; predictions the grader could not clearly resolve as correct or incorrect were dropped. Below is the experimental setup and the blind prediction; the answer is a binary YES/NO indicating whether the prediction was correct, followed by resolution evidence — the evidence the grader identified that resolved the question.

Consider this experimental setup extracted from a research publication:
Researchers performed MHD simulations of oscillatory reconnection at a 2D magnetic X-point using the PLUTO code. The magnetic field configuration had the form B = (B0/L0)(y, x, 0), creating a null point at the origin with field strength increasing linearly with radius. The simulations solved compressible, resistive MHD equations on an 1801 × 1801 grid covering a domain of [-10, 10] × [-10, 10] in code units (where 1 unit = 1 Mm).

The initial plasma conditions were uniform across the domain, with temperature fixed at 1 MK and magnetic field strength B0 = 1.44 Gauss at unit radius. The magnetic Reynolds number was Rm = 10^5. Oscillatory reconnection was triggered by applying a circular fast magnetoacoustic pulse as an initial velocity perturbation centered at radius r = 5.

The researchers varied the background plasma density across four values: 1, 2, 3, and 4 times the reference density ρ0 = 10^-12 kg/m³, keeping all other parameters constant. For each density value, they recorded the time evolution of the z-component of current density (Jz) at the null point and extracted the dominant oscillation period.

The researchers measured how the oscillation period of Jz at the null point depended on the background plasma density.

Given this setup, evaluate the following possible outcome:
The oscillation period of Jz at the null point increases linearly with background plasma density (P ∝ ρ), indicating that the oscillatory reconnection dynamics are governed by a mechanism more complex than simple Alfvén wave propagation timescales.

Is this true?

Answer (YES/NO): NO